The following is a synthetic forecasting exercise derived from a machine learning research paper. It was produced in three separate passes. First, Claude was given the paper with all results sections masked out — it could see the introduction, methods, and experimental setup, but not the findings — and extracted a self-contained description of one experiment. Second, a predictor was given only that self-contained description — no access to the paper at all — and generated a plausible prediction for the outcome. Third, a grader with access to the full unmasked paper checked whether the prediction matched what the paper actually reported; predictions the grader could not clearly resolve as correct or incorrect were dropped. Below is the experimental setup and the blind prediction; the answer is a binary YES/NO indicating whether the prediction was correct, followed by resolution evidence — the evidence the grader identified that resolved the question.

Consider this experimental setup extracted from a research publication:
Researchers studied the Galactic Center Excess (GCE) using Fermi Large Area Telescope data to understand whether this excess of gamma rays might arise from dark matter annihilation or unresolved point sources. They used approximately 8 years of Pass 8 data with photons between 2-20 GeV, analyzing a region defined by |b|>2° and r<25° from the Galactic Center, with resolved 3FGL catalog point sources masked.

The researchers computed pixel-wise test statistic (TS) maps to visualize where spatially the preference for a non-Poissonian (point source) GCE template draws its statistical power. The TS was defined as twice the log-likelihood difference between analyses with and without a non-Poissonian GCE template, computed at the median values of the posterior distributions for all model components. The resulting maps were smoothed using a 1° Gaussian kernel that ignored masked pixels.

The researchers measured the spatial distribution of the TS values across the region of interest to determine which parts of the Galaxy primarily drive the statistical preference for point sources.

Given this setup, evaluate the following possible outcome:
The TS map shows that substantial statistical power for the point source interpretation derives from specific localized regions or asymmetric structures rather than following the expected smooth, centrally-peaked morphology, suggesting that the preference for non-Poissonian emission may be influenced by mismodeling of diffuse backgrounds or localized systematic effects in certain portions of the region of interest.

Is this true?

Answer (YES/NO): NO